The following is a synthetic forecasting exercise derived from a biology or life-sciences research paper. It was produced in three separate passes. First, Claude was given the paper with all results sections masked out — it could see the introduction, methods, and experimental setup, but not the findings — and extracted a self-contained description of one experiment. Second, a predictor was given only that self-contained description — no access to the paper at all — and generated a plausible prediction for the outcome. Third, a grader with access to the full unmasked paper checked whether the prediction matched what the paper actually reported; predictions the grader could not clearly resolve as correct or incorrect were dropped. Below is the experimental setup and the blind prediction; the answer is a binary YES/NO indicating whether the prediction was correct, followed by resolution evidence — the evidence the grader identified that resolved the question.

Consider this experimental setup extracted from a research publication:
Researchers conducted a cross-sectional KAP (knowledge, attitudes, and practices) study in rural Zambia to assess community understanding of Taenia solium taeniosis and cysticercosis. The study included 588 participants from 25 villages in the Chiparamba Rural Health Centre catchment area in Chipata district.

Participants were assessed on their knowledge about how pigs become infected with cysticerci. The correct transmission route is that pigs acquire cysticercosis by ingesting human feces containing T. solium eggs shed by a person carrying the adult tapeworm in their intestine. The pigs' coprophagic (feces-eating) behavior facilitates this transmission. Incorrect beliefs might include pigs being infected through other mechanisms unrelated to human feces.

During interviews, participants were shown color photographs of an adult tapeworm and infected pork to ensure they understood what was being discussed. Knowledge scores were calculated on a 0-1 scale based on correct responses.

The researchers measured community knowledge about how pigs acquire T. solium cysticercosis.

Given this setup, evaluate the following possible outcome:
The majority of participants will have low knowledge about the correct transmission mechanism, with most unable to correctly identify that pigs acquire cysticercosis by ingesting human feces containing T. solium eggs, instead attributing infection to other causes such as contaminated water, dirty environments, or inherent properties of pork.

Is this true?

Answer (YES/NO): YES